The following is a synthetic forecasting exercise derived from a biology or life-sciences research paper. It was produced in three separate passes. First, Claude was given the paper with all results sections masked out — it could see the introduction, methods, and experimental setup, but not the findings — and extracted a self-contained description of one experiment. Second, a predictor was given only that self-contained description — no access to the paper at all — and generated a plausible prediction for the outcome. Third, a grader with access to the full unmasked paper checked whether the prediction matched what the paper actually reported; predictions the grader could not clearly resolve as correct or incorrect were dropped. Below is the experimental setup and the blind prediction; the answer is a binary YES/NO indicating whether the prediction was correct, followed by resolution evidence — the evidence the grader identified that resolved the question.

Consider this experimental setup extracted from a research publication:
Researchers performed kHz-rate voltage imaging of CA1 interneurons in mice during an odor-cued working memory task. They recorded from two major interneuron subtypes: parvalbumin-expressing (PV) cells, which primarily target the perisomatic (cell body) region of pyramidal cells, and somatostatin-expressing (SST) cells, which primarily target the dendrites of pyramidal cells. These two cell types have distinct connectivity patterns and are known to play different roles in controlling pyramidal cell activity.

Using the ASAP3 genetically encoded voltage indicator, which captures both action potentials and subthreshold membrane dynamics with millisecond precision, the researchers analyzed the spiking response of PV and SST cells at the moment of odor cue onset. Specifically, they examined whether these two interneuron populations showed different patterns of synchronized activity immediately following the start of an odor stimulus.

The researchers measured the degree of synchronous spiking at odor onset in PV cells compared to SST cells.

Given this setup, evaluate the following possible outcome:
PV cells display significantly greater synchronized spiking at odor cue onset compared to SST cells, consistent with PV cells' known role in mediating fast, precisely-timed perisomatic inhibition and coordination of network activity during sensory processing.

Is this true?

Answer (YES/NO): YES